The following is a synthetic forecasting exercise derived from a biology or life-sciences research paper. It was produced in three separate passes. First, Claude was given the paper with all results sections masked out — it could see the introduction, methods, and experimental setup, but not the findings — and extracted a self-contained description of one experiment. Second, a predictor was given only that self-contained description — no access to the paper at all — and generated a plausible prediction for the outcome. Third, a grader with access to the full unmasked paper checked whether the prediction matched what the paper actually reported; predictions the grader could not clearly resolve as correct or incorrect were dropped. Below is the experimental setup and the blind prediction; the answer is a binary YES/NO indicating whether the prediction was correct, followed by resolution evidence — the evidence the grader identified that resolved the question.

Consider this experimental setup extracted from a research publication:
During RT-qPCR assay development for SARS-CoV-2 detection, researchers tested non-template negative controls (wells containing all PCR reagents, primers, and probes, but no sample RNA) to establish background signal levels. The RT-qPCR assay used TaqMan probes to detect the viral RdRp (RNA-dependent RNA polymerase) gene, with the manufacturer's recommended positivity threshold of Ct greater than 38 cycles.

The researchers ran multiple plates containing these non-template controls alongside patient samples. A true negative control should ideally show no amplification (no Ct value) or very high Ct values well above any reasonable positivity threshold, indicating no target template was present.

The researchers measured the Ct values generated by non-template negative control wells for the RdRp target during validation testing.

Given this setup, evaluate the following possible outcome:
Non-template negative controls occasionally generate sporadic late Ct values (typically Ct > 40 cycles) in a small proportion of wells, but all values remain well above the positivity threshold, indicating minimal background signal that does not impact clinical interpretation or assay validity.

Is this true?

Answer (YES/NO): NO